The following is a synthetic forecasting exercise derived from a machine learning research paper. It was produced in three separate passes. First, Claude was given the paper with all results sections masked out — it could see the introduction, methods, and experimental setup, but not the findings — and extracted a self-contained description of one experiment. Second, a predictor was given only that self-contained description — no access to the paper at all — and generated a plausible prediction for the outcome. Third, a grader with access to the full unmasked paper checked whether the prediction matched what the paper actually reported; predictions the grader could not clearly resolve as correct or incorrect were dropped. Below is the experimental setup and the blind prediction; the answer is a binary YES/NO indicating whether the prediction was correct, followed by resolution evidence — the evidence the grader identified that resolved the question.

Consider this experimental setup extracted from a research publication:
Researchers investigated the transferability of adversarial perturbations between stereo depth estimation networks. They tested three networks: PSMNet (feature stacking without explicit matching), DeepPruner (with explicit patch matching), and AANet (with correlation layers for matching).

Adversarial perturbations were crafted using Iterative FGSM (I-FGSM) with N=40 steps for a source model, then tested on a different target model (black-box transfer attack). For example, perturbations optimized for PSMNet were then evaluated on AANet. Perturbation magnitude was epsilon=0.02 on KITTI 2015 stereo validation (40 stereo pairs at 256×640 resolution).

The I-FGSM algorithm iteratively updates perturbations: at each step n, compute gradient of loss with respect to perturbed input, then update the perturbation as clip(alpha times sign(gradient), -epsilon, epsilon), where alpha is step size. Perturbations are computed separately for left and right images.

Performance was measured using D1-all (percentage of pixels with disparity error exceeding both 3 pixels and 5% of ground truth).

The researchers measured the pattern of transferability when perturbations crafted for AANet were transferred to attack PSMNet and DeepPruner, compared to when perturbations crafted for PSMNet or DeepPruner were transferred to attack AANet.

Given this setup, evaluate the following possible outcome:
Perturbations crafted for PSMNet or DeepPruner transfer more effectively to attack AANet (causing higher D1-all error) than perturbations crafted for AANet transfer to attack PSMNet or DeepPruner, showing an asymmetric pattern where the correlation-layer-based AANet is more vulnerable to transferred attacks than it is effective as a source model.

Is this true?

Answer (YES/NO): NO